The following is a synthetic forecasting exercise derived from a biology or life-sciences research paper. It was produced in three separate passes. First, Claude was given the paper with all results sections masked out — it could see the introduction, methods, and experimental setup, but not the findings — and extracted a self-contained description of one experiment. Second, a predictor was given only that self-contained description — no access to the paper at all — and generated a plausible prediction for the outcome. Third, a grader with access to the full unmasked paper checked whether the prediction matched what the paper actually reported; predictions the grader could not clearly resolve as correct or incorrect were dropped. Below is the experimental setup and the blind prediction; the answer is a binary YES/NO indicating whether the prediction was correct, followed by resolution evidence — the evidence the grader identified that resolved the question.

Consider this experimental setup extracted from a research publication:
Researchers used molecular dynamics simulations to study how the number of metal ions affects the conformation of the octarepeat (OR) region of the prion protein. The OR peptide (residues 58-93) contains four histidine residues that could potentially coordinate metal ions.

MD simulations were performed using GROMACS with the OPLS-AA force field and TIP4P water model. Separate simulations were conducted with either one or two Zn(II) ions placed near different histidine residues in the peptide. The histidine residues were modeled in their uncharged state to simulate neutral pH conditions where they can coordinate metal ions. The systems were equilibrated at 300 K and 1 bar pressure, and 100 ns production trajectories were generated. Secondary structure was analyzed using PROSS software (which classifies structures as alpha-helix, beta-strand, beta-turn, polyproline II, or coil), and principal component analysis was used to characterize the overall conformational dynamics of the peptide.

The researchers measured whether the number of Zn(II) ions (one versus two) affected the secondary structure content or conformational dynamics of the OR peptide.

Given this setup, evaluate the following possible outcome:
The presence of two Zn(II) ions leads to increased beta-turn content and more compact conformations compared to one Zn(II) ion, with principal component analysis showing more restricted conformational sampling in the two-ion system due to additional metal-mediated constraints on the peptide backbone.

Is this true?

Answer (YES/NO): NO